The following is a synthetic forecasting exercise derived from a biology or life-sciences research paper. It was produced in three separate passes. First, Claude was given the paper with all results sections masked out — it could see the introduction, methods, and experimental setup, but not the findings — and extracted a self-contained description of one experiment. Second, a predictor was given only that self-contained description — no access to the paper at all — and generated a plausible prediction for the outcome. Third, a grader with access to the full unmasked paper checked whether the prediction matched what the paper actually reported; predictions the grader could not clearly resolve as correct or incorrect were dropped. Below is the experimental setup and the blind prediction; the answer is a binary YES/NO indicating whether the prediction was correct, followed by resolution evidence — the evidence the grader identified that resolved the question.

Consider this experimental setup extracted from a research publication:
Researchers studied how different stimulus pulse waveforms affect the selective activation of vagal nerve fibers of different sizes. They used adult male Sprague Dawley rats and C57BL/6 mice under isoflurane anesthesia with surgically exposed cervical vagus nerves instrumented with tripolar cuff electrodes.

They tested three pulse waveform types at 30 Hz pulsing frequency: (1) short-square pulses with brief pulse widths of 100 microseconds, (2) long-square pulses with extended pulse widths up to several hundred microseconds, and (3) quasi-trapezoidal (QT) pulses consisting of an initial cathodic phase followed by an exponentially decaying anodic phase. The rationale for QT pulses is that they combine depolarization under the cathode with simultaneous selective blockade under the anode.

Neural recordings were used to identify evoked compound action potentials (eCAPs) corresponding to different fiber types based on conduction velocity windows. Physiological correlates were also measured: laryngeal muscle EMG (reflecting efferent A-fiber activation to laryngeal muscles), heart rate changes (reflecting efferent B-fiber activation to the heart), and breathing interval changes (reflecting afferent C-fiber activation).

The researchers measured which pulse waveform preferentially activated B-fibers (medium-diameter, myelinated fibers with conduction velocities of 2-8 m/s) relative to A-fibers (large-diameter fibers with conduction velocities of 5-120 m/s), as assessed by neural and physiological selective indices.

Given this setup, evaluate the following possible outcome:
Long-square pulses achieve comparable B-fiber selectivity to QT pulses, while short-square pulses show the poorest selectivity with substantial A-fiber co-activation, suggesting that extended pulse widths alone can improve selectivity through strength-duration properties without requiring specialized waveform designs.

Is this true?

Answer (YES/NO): NO